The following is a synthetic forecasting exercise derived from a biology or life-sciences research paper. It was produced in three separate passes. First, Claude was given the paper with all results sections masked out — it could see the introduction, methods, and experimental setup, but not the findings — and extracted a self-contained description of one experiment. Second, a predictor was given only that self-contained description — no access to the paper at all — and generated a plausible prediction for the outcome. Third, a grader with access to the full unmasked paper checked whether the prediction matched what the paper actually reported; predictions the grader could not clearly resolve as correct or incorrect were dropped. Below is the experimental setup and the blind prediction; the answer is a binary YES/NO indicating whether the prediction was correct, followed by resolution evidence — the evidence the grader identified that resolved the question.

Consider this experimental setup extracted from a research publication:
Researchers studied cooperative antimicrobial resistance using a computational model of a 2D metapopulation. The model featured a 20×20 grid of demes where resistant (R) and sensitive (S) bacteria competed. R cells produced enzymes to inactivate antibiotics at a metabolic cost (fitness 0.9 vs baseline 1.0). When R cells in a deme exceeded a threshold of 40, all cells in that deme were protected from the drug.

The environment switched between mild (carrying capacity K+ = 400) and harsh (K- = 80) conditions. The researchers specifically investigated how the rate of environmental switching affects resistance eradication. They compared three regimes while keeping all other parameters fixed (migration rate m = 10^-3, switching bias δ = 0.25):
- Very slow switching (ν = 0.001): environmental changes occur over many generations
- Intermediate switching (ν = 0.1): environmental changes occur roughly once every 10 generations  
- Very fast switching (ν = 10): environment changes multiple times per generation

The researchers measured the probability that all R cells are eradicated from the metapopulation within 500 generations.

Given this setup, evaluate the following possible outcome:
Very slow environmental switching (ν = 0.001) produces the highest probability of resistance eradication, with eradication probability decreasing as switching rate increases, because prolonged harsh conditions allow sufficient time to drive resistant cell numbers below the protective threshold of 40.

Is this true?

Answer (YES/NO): NO